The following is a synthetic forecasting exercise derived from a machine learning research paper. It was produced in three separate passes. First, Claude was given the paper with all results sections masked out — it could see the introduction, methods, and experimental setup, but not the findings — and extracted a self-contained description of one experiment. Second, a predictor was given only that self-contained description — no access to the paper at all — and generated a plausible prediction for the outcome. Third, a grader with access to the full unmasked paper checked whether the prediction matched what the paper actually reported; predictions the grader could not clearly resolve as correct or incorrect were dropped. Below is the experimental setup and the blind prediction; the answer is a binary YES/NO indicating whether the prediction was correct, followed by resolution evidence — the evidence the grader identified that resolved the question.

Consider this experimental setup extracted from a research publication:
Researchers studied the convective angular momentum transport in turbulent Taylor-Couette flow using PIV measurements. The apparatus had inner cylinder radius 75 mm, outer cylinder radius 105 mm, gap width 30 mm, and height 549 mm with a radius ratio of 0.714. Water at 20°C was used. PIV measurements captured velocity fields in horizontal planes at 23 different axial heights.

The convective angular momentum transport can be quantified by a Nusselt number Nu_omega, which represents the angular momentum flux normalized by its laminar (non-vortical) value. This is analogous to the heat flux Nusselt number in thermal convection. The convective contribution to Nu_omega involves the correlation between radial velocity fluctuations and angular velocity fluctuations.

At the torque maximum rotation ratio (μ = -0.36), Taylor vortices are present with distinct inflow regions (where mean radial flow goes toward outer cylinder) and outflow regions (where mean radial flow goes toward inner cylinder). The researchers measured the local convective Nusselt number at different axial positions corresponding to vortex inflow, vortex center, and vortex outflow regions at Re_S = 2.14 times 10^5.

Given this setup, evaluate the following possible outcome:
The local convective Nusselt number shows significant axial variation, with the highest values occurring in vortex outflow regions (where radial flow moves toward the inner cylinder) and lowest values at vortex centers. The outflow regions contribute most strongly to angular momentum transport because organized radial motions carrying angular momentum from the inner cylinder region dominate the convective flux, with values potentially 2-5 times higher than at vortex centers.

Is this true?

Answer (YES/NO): NO